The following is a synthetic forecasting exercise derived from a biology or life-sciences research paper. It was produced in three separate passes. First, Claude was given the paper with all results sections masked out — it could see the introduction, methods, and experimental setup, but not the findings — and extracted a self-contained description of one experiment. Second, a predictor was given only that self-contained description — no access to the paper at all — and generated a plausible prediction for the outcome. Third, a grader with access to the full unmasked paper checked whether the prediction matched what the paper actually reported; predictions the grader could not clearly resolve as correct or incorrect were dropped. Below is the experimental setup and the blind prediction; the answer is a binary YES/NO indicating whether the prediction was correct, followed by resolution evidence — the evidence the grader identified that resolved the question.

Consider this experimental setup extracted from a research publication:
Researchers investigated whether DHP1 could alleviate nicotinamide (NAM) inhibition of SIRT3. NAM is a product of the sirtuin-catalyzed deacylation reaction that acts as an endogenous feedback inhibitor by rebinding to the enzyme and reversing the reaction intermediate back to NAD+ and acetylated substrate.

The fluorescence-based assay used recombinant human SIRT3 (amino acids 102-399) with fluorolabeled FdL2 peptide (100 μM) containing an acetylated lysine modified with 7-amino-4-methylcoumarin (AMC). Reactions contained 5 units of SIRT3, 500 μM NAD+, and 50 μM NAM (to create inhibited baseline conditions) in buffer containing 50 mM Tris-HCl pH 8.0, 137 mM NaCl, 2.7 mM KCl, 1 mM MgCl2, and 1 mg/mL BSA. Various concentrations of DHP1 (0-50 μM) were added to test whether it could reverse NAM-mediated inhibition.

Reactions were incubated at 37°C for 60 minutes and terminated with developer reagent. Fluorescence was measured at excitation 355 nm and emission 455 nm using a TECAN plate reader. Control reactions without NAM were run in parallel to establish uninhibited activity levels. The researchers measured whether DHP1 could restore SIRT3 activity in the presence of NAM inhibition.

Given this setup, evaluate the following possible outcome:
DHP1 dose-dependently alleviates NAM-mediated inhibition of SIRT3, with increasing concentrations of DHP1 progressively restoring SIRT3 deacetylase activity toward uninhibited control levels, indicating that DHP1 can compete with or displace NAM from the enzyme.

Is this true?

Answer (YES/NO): NO